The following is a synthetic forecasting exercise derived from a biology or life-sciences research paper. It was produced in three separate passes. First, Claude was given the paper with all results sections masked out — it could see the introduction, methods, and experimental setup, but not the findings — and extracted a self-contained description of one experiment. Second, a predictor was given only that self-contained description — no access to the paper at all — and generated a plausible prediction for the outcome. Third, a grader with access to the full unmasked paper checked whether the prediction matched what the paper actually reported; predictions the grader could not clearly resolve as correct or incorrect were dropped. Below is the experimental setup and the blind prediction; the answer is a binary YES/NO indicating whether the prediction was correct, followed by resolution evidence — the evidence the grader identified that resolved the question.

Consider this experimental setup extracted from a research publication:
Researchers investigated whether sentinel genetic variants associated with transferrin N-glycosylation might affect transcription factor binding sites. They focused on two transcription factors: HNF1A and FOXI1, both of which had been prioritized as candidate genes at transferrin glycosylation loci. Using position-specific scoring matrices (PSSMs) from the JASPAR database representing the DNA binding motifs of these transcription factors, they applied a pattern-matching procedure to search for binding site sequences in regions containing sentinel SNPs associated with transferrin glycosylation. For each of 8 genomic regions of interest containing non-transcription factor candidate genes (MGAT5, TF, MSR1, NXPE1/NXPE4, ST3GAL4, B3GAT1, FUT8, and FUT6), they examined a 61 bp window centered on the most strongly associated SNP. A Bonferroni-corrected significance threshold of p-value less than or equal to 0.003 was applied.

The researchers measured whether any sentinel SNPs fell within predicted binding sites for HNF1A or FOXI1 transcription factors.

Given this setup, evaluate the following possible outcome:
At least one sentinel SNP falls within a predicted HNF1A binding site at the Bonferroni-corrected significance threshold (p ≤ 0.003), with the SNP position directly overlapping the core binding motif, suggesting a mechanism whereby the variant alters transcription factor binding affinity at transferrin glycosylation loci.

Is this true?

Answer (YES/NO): YES